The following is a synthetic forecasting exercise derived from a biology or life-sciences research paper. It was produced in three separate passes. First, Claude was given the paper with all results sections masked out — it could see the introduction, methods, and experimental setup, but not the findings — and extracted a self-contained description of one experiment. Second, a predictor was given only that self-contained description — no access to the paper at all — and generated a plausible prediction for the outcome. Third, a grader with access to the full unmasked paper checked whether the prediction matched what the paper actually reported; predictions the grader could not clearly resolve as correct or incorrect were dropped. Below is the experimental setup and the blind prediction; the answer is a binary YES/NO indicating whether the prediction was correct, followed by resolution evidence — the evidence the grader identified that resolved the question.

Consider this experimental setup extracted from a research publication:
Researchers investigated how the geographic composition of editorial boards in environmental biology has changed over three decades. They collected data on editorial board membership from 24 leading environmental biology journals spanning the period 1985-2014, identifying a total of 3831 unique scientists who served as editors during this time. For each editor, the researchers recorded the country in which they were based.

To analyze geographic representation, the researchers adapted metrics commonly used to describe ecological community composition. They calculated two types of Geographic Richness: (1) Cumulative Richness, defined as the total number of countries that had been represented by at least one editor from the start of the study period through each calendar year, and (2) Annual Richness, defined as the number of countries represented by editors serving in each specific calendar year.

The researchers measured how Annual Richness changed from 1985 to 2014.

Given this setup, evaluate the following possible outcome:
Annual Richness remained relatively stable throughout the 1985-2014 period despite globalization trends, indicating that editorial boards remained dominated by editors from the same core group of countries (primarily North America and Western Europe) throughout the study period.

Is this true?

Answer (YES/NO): NO